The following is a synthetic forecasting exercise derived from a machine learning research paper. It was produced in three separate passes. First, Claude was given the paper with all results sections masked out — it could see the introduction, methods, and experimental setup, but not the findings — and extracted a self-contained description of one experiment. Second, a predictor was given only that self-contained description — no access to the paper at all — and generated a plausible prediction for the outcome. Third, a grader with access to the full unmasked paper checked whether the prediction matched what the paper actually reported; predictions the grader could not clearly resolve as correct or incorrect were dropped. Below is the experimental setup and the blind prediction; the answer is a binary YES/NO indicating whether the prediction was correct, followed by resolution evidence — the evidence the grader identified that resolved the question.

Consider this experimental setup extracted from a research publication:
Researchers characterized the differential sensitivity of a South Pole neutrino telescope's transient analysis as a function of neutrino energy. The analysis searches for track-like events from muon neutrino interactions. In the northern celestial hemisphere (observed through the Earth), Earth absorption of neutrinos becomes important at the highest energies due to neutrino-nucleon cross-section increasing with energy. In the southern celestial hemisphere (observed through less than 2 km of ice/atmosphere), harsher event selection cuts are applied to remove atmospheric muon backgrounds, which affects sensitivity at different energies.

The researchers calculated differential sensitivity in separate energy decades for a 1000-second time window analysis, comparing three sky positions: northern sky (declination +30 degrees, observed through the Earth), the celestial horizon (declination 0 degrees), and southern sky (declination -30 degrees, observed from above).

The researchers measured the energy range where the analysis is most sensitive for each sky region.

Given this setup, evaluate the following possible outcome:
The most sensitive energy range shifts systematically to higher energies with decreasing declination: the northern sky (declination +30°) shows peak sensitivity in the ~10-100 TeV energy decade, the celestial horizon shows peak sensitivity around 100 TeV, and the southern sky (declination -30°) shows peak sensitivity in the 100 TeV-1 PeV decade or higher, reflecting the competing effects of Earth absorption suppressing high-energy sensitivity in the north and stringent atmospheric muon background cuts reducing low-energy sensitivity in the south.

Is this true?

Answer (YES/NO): NO